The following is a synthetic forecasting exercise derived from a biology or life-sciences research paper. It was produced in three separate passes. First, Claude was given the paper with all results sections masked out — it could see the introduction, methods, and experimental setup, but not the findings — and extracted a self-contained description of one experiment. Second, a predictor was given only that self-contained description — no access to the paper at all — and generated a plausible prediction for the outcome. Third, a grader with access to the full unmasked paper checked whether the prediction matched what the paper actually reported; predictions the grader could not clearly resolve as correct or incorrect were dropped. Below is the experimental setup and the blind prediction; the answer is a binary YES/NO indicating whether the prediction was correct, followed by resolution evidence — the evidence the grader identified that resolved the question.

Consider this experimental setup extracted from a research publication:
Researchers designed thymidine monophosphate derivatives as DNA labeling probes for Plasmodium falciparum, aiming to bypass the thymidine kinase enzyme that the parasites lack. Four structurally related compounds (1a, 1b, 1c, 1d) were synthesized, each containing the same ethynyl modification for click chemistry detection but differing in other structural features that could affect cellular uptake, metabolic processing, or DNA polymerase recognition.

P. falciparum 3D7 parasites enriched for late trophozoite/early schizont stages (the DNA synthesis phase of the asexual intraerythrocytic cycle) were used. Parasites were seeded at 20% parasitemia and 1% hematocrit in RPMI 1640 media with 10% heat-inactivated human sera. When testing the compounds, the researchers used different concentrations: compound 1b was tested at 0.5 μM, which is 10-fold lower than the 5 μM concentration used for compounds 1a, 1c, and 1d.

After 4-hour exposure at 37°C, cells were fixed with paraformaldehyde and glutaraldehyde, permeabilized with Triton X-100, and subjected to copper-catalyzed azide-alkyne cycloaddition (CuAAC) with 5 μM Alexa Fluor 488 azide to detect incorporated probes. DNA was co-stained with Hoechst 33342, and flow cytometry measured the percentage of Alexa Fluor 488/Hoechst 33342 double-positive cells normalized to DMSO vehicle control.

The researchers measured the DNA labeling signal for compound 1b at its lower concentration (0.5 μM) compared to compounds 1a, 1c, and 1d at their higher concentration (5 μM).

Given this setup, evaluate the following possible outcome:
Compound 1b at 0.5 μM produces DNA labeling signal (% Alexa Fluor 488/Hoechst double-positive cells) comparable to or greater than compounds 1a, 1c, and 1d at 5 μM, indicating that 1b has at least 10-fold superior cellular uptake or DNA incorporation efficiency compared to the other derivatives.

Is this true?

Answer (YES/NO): NO